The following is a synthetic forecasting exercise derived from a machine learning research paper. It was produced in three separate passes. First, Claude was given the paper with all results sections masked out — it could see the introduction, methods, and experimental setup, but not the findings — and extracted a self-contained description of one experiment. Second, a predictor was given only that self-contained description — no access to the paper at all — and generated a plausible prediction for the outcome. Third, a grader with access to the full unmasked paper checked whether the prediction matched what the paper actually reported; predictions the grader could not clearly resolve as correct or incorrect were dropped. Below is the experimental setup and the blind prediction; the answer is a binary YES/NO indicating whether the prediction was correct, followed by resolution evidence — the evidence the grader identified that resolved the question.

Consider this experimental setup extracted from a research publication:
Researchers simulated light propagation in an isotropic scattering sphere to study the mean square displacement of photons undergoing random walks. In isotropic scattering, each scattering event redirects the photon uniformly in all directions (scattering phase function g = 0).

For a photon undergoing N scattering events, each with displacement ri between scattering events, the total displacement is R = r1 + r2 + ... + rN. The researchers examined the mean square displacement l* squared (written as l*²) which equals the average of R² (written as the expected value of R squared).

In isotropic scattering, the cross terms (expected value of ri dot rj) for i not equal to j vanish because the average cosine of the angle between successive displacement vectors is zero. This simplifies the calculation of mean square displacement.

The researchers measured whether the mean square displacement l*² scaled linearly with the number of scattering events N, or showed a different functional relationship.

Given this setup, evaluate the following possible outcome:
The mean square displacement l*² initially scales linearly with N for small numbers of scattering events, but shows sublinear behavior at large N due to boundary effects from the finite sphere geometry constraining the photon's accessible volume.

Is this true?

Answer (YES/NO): NO